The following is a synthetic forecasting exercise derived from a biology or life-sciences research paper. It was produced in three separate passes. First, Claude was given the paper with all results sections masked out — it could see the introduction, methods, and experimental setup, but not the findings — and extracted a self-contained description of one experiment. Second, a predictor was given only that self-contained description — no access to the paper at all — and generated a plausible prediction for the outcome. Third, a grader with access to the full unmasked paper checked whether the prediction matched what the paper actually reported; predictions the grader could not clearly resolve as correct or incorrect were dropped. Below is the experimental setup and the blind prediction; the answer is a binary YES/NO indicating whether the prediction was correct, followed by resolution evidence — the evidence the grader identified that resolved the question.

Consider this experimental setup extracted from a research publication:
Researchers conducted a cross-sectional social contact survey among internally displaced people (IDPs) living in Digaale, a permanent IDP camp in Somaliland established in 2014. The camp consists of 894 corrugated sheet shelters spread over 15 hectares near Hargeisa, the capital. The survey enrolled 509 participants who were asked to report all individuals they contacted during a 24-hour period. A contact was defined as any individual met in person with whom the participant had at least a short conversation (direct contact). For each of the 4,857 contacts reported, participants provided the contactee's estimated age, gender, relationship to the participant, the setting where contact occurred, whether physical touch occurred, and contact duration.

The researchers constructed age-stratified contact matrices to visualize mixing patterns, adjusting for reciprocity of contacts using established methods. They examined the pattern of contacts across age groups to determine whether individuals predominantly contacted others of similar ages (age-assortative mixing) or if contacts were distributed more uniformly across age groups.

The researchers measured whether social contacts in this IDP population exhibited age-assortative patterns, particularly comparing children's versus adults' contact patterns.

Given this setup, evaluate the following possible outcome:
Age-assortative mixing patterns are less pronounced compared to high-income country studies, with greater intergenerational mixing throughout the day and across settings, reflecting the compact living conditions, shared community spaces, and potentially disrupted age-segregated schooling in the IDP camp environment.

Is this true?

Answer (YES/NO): NO